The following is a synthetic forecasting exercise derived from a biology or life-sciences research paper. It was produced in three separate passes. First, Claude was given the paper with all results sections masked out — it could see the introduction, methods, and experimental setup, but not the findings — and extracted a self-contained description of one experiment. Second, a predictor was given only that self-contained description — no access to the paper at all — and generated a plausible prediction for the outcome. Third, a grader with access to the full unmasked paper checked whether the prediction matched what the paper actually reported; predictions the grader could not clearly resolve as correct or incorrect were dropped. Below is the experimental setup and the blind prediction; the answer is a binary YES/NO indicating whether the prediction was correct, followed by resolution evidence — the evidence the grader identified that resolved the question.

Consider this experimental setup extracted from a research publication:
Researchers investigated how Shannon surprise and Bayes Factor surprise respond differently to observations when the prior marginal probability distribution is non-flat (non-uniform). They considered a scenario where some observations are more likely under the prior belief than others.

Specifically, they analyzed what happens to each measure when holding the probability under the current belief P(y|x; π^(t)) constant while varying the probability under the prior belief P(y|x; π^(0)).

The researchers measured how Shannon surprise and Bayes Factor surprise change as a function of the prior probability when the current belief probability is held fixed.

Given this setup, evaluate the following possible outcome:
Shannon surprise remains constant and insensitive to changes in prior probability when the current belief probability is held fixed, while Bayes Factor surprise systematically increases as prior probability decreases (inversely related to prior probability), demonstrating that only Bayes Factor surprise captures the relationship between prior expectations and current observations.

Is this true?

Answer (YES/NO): NO